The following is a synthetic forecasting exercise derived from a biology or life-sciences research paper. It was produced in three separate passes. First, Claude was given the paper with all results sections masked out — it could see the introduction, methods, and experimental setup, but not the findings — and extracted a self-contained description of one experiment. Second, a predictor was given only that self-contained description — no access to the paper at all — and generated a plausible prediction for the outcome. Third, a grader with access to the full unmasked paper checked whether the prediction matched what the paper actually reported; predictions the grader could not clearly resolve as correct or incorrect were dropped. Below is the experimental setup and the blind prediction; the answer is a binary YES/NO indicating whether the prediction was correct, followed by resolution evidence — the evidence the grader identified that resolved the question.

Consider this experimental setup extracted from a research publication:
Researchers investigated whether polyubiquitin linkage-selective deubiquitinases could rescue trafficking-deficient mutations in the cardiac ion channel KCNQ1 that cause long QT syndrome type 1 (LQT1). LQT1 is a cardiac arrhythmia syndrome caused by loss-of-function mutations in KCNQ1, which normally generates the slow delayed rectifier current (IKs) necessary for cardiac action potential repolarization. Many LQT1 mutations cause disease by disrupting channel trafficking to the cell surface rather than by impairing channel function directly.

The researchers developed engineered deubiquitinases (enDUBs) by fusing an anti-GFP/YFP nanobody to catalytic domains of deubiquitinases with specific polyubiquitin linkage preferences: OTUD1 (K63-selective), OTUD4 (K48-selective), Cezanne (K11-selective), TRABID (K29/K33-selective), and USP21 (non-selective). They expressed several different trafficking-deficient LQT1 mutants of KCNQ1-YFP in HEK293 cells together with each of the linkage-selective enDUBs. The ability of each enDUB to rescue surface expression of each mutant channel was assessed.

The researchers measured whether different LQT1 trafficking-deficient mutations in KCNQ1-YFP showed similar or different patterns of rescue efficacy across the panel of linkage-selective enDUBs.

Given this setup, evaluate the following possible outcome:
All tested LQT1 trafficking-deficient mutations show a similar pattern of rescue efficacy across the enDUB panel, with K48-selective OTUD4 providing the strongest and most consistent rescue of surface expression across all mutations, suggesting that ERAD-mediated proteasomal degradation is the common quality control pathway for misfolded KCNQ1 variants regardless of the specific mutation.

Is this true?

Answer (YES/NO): NO